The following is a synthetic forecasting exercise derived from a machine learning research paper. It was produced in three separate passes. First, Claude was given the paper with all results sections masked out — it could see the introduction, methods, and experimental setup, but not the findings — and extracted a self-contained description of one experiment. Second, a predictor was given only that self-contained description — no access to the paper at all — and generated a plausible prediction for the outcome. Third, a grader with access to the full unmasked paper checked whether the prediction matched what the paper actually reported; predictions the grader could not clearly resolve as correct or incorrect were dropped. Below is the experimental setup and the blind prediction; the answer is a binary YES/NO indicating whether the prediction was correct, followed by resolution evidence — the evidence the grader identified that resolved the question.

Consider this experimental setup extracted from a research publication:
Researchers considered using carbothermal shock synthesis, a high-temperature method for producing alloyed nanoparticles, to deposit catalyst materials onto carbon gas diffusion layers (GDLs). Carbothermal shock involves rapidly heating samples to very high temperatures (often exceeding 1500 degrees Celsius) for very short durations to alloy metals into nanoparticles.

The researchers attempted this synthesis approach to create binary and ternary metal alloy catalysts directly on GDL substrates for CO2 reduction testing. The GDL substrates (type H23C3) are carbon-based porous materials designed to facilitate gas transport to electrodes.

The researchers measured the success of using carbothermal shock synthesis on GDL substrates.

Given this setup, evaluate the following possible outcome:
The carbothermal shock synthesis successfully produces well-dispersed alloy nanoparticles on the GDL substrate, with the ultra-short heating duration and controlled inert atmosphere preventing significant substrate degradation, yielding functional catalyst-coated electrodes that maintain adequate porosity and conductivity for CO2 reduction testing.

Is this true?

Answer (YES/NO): NO